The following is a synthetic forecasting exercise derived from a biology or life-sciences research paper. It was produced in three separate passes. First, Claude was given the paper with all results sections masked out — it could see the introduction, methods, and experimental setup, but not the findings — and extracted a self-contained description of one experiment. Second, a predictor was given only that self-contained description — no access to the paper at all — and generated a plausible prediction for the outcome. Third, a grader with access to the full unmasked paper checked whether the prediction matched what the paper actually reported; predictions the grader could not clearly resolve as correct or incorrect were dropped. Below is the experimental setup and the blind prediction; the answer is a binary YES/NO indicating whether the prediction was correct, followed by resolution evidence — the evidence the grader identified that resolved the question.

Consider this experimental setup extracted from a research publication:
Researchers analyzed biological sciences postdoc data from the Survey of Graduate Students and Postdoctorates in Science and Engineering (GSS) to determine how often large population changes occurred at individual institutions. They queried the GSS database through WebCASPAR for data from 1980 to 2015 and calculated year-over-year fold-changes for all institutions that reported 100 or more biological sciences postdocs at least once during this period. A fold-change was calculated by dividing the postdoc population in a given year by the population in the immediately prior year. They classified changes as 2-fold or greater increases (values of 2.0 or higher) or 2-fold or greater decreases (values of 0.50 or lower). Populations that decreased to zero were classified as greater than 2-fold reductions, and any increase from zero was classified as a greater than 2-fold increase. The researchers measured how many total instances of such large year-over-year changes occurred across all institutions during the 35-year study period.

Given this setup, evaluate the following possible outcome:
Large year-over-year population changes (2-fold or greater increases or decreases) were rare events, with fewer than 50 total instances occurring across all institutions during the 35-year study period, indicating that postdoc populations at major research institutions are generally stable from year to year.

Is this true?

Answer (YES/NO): NO